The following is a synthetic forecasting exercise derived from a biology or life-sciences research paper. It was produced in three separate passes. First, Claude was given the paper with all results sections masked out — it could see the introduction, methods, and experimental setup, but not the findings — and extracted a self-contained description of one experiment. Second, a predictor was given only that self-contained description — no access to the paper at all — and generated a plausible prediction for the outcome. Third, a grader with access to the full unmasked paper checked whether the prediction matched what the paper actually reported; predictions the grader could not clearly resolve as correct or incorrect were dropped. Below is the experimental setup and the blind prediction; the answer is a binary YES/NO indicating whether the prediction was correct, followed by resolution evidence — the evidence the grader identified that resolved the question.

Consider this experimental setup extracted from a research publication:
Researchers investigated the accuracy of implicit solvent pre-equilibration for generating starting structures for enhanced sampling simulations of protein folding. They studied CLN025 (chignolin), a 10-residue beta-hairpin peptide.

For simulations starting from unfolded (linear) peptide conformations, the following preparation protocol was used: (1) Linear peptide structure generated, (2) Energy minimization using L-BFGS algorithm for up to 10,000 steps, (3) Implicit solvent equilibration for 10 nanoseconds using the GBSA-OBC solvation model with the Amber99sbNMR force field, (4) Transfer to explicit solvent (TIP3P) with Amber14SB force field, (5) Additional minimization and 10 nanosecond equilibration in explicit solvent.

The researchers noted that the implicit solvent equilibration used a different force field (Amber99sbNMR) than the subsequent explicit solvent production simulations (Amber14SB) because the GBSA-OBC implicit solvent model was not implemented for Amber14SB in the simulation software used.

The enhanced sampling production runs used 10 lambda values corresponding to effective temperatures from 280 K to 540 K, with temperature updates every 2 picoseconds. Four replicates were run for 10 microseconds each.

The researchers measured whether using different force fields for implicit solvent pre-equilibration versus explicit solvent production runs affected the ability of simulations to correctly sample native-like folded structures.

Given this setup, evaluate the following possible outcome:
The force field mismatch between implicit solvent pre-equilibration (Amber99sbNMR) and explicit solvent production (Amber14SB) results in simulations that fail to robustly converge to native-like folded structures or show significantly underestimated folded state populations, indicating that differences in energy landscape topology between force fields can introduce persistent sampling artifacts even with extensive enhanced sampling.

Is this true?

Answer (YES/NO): NO